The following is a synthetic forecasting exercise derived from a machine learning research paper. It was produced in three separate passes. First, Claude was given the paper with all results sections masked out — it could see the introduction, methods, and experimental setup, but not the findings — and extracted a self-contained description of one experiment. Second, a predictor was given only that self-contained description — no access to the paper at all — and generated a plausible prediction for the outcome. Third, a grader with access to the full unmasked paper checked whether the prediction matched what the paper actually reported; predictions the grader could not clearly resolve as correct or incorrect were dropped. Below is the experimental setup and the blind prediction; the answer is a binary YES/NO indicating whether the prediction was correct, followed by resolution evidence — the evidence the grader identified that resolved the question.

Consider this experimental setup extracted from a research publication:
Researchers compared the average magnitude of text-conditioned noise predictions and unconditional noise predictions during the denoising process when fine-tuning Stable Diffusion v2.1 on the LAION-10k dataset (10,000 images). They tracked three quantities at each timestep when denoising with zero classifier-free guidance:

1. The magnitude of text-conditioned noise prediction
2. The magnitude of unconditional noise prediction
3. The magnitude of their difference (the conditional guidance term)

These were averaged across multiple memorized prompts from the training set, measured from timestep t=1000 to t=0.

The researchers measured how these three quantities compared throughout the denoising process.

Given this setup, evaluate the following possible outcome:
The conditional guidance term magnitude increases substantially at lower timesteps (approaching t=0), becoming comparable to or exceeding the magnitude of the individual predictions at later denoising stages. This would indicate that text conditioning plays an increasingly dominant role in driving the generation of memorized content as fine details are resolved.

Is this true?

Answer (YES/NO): NO